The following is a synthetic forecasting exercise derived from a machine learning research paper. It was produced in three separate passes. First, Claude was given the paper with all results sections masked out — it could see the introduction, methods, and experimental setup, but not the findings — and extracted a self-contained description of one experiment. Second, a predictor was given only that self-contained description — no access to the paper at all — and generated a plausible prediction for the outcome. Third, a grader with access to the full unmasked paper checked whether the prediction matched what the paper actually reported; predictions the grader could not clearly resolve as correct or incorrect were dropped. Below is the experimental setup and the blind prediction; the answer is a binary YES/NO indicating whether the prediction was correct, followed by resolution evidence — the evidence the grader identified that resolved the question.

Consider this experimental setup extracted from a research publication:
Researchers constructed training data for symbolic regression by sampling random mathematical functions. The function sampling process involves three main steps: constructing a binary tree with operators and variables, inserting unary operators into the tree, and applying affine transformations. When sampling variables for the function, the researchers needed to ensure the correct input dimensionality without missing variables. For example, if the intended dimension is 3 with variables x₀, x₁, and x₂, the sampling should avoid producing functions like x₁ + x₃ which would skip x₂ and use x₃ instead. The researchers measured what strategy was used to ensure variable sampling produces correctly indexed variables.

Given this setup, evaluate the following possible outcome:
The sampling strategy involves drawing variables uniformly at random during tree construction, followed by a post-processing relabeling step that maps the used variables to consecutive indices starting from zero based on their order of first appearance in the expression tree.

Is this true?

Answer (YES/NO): NO